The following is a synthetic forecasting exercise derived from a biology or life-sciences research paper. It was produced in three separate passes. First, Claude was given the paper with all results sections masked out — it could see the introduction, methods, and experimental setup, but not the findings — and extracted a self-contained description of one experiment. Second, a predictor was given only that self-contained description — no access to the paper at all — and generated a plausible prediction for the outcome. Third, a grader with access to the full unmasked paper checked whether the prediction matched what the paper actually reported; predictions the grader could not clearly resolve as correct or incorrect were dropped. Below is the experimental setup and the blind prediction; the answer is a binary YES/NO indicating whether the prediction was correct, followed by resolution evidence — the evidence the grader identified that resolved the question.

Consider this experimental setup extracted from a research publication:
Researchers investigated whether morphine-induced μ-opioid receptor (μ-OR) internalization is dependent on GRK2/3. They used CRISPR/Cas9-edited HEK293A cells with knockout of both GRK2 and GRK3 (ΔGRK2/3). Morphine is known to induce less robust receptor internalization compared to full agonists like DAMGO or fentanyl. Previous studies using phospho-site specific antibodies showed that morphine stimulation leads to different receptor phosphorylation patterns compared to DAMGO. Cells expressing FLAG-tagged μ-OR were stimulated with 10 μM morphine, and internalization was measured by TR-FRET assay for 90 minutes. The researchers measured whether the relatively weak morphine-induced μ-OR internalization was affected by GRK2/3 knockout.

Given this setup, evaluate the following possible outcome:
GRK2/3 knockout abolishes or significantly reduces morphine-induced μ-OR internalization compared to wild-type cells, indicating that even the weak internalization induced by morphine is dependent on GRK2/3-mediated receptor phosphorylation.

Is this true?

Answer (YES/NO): NO